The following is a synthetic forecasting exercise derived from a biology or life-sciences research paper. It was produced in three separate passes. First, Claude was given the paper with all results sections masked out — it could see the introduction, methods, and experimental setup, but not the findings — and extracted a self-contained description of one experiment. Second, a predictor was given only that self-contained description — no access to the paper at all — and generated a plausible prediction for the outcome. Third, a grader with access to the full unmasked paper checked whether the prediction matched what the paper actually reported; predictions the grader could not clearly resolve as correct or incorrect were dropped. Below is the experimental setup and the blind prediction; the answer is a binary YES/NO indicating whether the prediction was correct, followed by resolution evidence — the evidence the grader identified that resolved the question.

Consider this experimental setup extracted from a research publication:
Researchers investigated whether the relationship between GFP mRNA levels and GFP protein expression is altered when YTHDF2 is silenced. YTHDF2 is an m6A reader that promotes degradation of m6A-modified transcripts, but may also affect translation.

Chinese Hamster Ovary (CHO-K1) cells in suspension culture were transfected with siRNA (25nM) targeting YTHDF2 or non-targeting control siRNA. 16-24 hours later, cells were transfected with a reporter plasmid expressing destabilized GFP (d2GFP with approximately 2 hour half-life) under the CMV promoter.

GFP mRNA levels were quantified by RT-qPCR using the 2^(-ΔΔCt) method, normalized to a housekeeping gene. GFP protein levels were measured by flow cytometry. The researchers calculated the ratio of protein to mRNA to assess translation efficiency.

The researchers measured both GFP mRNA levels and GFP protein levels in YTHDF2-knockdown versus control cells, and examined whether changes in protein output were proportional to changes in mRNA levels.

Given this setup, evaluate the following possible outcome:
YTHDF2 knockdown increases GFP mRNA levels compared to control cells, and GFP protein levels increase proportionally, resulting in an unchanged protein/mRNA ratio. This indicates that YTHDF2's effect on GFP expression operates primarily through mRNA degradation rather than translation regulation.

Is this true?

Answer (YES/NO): NO